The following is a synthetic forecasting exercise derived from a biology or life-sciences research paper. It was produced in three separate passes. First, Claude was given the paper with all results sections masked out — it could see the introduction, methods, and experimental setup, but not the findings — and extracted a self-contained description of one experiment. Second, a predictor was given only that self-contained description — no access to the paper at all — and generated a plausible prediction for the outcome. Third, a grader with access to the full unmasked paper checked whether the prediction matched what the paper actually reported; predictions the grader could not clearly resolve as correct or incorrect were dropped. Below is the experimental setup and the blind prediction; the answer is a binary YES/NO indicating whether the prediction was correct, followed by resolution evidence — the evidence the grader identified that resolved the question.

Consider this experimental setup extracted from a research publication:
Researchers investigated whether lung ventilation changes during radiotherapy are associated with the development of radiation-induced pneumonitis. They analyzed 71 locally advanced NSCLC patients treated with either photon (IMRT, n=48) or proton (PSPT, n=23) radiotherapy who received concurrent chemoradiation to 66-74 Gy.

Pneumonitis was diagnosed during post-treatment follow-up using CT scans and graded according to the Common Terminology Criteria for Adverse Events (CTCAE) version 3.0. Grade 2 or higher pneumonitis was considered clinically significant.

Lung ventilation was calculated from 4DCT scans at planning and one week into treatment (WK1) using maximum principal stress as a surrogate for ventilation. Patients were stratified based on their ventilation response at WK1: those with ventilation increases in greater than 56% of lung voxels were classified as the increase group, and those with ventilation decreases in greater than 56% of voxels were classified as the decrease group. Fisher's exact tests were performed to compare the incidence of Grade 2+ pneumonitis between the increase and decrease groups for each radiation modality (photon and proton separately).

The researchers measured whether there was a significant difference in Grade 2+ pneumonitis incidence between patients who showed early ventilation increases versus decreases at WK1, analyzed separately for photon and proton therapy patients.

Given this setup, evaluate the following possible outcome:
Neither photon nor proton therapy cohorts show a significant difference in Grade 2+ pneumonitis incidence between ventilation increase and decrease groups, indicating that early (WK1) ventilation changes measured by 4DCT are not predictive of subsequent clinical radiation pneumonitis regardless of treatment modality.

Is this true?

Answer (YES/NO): YES